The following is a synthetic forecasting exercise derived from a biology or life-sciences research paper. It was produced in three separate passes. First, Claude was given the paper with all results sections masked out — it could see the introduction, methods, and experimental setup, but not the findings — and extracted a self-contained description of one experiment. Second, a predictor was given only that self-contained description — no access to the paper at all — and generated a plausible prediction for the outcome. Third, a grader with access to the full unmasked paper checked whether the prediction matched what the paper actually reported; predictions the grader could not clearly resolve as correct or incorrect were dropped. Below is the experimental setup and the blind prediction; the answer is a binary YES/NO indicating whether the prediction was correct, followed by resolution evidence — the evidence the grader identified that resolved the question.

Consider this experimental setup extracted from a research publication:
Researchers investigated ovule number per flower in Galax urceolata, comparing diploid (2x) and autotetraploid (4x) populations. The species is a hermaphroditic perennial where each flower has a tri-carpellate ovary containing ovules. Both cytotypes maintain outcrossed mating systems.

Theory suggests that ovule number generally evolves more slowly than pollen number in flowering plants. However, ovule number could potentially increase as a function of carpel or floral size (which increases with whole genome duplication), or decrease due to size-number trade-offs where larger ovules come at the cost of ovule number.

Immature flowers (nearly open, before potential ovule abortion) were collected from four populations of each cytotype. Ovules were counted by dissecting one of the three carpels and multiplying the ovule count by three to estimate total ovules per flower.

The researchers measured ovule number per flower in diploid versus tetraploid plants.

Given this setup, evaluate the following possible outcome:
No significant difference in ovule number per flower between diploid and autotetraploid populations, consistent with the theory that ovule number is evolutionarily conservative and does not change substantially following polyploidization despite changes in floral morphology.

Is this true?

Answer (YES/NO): YES